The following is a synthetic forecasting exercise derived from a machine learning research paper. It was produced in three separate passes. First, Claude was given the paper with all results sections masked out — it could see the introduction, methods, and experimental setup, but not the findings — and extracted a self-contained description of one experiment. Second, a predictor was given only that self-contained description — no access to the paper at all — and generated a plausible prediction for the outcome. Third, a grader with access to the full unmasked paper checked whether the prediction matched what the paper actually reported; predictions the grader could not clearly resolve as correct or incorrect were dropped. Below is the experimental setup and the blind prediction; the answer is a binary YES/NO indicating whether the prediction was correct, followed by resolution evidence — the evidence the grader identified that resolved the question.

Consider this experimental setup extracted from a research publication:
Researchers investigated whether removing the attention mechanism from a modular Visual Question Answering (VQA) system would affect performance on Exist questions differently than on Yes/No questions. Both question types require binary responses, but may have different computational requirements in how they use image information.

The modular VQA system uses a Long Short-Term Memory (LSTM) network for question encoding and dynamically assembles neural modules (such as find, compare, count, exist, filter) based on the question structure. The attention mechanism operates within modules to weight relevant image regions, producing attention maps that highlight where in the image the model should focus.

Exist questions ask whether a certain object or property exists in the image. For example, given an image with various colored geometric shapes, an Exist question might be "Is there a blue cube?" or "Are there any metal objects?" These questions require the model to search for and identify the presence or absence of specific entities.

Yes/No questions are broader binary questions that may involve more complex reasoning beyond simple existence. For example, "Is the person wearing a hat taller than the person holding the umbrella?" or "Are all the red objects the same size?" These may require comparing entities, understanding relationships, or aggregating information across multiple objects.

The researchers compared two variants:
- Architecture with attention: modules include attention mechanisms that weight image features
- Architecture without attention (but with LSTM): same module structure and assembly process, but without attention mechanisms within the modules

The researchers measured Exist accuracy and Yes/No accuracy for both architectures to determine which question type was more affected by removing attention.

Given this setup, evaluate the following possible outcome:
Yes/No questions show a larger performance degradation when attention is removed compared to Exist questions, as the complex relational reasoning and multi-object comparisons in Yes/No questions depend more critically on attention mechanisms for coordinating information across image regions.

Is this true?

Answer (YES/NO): NO